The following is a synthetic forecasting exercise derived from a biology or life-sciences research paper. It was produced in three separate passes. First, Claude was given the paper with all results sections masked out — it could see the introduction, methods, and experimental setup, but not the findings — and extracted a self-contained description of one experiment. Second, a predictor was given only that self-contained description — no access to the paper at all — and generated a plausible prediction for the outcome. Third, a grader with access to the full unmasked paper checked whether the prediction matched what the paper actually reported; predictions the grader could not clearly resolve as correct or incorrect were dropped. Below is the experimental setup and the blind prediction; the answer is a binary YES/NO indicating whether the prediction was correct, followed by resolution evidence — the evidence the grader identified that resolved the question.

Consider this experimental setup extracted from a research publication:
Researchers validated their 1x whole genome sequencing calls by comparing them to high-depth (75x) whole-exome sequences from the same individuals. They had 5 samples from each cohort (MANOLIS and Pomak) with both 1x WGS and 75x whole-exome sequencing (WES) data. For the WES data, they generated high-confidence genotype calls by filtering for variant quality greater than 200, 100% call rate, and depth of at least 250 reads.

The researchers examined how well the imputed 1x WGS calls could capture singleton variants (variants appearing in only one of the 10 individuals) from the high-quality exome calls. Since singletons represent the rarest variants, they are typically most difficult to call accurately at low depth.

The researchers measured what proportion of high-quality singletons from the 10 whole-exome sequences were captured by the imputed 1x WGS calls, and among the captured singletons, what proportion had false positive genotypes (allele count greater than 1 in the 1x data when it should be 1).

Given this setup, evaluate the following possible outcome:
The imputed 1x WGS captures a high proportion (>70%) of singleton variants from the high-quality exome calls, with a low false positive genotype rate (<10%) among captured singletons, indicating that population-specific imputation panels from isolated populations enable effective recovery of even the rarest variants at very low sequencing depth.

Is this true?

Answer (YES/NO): NO